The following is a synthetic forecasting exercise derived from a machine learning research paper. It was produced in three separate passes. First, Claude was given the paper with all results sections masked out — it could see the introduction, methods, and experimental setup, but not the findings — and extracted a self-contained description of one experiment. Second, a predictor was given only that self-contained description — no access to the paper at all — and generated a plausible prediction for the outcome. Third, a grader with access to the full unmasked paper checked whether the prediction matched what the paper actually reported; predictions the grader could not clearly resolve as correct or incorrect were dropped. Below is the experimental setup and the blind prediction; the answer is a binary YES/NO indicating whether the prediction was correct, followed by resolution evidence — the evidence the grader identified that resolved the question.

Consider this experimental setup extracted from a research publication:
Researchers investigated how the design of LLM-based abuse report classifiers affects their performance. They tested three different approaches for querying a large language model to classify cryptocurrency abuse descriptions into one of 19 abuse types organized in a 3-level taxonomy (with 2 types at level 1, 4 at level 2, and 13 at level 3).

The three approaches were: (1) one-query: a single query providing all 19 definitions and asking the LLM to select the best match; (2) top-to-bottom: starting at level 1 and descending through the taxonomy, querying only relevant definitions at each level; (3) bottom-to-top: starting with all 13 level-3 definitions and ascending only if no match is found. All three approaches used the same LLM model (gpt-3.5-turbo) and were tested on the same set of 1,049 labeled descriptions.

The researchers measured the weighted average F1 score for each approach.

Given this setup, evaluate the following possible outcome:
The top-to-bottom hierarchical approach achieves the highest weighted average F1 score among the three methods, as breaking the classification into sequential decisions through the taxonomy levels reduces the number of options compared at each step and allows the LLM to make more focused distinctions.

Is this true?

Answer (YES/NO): YES